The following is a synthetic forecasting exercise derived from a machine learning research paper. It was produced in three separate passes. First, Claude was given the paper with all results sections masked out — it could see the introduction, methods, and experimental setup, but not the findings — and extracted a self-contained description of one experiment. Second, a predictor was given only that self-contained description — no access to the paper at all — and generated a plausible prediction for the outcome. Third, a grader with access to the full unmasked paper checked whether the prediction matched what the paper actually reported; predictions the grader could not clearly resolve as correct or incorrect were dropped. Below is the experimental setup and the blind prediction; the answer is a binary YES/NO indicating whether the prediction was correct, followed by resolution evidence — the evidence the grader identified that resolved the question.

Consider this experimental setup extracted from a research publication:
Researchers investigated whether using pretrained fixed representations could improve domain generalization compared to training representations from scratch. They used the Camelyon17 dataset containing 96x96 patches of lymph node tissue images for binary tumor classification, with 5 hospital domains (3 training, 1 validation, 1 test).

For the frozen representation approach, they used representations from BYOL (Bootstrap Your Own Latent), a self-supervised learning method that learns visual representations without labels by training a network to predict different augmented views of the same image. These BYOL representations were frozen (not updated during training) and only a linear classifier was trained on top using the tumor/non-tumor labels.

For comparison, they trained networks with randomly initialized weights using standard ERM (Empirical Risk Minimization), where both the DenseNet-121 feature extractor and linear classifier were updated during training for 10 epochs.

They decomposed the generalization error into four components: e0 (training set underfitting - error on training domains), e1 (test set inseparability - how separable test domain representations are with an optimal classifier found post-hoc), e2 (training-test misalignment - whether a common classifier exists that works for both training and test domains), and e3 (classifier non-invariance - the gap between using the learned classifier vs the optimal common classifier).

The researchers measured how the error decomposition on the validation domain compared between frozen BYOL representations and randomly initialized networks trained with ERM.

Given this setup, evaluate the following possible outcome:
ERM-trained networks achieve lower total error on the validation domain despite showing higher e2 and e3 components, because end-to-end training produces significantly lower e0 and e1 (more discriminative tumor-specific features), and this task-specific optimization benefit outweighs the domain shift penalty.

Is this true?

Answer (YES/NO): NO